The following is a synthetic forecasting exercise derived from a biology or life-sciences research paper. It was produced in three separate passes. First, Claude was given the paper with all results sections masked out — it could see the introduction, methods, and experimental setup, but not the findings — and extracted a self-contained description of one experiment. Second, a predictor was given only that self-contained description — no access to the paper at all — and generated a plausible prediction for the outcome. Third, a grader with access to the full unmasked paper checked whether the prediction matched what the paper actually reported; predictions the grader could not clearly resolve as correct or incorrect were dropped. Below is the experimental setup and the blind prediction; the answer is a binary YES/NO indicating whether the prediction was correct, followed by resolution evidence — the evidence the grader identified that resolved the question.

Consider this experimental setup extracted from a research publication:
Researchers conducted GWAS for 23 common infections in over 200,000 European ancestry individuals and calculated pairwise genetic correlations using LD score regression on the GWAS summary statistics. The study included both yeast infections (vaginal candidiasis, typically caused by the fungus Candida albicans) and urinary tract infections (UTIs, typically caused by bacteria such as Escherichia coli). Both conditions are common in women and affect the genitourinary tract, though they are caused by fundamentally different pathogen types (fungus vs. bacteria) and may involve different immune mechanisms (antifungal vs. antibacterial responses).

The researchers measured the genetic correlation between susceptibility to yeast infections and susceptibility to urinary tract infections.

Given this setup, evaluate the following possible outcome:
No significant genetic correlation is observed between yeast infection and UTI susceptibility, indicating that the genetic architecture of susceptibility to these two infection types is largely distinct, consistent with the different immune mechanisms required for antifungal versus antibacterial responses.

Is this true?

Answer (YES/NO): NO